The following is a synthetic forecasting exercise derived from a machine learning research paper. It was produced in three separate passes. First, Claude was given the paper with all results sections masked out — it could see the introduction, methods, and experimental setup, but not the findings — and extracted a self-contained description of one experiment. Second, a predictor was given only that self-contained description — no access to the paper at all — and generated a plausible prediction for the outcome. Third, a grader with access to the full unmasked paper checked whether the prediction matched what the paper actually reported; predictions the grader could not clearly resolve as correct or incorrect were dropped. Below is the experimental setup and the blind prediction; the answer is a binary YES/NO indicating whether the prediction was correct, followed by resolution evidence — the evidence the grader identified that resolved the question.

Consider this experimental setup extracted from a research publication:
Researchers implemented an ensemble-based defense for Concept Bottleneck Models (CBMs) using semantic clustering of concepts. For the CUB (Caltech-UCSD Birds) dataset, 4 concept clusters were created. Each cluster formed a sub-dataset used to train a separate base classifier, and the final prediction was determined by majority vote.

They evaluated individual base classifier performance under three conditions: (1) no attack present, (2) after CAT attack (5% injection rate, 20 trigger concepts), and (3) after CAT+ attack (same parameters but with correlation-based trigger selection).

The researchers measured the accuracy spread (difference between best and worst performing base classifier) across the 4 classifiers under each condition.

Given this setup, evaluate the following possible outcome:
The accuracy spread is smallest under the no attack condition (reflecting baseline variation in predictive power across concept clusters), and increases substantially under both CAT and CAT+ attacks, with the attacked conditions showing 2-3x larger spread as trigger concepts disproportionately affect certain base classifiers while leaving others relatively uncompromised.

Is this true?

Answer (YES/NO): NO